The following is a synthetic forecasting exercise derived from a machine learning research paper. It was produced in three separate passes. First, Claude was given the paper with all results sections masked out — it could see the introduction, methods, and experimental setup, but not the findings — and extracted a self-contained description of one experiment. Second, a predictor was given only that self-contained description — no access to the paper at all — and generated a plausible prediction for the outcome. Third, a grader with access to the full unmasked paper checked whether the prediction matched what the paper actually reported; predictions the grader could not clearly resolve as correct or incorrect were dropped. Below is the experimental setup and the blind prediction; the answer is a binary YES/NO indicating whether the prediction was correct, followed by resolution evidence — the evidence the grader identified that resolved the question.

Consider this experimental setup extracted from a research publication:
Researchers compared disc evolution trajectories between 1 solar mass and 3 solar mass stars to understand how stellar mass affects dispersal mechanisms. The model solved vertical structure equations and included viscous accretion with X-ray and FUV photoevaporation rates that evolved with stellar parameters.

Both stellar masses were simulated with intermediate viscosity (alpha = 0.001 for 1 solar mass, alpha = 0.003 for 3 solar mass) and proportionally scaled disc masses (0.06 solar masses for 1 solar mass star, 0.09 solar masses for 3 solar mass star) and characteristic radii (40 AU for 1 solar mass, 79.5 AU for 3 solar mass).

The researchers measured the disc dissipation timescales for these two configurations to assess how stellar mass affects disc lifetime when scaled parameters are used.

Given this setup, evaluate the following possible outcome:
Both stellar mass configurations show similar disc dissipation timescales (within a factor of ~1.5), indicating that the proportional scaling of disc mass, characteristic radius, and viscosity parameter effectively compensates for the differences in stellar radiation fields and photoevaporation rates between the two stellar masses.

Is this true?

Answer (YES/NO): NO